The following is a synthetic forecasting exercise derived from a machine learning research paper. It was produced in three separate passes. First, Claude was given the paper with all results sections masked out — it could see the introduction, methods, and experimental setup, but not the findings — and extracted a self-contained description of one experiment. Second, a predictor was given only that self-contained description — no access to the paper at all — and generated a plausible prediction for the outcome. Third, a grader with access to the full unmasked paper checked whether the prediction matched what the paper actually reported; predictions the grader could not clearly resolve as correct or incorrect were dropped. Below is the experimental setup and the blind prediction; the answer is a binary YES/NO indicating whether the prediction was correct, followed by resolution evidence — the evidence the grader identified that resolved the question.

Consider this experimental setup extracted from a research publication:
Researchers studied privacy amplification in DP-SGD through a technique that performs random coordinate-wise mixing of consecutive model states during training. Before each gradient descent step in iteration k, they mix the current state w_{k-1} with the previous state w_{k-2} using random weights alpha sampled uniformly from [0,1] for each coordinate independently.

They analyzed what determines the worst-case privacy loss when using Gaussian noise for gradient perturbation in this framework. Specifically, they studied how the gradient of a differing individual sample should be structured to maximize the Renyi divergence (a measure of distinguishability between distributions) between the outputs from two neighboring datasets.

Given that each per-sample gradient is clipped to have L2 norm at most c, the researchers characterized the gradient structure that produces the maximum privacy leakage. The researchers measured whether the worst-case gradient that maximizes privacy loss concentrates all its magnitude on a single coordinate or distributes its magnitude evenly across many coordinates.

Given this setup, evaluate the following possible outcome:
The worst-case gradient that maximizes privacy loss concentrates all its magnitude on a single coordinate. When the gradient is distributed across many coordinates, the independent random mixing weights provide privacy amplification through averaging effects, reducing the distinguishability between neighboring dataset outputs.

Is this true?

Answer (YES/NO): YES